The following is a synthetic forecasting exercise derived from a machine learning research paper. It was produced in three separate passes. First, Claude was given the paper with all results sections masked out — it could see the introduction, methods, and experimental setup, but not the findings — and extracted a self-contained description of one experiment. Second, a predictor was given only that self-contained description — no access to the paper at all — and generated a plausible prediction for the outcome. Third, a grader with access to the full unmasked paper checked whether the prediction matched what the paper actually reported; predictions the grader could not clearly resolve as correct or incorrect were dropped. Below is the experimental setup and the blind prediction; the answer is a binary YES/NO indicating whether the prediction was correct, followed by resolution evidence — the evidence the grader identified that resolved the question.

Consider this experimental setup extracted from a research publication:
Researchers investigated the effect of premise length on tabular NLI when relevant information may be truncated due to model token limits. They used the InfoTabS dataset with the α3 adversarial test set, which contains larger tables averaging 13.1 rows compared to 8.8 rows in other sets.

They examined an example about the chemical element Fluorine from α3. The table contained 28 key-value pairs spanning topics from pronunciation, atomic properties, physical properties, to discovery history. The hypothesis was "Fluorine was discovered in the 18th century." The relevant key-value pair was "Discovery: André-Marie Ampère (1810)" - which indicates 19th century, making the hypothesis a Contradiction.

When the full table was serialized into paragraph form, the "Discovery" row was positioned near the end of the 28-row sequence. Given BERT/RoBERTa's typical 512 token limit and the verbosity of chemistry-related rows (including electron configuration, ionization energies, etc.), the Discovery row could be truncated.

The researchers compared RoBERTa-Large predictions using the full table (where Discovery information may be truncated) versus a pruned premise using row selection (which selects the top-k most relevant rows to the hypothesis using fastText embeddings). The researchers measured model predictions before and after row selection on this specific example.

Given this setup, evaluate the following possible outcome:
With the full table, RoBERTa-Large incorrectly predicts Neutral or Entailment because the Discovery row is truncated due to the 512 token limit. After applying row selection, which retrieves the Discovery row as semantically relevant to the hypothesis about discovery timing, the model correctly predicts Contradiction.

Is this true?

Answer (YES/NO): YES